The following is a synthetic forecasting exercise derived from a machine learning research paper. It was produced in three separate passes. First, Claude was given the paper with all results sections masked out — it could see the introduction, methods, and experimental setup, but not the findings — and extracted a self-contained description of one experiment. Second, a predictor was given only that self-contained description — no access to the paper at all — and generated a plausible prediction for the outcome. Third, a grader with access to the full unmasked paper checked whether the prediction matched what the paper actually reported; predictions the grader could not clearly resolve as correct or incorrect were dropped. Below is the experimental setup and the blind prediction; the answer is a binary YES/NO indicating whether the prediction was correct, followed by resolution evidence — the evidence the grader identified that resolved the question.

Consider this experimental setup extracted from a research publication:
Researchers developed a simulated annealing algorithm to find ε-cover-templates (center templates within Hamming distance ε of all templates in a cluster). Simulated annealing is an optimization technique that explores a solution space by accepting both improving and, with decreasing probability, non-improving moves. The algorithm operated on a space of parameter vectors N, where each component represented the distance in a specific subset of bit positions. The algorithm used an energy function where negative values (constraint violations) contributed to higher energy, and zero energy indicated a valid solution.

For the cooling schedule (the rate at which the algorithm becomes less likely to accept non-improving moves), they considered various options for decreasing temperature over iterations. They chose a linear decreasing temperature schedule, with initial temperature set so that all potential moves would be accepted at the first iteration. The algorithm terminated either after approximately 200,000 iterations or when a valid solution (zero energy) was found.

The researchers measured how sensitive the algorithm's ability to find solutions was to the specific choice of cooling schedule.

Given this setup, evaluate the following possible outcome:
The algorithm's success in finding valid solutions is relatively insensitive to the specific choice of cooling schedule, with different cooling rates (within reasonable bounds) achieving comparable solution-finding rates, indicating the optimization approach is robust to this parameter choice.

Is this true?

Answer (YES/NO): YES